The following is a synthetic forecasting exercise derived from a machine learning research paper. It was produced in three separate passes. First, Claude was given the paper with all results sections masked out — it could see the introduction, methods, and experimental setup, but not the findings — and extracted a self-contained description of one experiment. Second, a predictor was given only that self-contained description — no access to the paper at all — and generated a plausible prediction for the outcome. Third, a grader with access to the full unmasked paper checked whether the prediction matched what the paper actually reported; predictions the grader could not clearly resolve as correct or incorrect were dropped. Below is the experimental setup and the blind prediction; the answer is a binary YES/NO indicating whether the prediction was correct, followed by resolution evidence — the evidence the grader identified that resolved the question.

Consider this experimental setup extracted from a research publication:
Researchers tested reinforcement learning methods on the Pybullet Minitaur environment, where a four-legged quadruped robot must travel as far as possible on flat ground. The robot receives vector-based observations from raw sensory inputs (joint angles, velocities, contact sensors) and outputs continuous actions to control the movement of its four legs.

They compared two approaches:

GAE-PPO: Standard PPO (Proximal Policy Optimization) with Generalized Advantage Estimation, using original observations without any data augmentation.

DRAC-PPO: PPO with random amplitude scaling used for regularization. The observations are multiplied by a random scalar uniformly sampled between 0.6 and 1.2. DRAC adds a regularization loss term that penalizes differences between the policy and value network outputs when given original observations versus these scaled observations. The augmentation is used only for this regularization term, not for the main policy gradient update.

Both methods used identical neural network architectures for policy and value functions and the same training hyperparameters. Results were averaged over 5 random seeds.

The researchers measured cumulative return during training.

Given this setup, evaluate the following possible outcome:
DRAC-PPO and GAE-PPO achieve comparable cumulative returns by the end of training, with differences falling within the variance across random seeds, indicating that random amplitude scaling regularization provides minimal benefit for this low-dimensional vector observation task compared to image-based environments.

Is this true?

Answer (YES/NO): NO